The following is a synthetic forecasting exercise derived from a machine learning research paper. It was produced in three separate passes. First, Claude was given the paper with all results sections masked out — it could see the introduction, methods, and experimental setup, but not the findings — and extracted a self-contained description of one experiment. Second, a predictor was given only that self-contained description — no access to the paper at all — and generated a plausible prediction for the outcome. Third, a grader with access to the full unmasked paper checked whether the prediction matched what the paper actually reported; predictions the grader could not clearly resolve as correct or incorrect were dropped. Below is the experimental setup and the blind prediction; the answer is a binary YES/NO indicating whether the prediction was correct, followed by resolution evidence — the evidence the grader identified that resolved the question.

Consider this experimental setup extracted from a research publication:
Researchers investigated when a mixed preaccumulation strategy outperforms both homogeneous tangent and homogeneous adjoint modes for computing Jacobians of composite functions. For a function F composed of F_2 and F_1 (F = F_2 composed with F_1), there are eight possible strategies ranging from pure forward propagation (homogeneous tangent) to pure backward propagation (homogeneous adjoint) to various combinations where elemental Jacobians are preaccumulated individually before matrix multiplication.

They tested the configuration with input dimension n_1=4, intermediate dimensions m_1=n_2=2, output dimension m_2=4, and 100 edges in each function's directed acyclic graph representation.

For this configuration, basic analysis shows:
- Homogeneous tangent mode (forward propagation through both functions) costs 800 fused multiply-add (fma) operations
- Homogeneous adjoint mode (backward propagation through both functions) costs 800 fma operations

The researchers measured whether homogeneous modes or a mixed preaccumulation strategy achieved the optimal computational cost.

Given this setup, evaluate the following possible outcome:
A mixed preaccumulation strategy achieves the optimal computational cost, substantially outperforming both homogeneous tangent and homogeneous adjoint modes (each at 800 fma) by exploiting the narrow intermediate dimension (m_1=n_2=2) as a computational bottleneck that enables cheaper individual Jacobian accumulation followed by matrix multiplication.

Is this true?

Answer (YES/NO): YES